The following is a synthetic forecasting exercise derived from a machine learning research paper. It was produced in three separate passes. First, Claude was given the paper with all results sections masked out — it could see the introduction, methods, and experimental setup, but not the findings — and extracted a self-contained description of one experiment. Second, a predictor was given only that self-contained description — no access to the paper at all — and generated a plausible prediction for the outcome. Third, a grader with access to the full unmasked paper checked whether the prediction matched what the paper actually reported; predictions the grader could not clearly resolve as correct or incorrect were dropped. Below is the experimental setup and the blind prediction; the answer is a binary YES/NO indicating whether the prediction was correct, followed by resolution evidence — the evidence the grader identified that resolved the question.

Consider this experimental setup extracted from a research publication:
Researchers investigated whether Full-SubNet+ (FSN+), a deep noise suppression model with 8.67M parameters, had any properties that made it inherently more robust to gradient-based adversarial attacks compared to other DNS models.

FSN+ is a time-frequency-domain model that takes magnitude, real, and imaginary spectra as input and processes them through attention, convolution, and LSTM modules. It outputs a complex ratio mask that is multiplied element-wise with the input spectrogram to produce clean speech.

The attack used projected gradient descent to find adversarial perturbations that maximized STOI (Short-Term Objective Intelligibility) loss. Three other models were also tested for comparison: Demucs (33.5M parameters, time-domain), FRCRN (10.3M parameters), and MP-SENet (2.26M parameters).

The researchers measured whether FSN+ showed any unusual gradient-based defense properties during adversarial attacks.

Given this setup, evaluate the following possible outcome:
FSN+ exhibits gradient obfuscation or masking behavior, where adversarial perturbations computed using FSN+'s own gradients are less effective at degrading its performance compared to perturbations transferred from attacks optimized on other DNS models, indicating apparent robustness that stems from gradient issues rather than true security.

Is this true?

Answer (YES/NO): NO